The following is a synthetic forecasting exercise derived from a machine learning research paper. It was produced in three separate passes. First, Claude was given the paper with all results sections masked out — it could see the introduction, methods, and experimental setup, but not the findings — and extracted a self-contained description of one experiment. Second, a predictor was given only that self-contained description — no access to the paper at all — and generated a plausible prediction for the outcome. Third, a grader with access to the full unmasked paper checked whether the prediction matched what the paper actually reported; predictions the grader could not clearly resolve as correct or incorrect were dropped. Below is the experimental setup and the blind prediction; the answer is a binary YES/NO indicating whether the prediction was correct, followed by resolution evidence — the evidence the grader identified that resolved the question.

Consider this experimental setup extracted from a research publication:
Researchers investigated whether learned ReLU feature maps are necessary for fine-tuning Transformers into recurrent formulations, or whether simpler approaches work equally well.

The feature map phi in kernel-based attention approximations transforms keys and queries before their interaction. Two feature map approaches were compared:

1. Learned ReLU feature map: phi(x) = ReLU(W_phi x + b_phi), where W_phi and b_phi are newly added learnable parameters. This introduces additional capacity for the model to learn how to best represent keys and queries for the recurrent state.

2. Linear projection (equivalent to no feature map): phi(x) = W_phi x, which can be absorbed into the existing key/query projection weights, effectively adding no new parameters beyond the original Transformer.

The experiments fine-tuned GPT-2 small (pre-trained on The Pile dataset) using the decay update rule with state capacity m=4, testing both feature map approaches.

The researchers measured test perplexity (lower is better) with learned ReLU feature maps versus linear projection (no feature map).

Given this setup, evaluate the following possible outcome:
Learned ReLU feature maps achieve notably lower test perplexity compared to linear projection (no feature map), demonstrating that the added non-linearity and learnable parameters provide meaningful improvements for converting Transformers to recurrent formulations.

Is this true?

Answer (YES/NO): NO